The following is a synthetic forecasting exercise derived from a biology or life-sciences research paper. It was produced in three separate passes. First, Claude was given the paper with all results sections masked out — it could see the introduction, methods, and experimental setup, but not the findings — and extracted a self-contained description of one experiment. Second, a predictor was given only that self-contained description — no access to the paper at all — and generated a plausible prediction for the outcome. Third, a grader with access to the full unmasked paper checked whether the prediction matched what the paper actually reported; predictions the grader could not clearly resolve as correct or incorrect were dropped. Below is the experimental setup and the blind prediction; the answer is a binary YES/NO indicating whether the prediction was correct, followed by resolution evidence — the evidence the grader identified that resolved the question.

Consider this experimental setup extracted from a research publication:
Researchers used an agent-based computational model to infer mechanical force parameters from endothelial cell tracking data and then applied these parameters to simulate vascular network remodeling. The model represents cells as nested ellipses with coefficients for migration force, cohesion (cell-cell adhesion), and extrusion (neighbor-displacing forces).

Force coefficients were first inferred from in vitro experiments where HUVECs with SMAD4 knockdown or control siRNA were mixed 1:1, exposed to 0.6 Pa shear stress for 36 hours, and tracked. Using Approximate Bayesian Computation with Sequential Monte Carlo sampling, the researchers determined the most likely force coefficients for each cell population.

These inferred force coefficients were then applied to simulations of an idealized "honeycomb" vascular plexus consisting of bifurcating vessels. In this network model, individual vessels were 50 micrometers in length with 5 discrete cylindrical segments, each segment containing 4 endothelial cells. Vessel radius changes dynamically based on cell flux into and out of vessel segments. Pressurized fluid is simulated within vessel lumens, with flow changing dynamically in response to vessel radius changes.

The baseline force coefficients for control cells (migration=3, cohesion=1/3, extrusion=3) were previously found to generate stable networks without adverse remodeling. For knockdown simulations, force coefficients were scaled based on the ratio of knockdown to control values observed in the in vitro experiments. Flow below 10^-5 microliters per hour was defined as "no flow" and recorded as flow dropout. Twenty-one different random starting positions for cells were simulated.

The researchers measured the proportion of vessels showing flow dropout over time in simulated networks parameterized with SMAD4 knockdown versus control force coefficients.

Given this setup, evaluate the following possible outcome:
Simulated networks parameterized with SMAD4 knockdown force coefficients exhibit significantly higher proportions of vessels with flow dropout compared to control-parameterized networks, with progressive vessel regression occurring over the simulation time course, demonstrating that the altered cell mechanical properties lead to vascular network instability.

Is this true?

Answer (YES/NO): NO